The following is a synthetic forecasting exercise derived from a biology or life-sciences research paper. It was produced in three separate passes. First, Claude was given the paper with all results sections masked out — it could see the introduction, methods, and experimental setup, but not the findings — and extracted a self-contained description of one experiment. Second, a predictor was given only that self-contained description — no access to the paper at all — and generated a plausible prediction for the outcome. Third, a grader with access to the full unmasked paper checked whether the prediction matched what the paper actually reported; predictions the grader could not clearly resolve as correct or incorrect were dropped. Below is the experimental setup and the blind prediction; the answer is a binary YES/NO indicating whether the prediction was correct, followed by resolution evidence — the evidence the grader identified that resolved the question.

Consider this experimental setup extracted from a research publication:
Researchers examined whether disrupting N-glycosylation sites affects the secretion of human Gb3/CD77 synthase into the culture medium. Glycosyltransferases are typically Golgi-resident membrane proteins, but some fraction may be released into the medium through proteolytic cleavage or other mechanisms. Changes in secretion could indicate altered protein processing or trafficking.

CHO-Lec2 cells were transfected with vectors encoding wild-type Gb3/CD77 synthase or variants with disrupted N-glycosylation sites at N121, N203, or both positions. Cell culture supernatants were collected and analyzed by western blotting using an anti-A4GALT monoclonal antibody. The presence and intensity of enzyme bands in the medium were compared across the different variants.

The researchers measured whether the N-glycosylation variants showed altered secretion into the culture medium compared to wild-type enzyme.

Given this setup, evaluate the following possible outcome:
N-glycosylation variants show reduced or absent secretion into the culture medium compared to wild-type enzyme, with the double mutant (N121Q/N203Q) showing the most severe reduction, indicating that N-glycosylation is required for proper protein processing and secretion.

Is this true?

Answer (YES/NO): NO